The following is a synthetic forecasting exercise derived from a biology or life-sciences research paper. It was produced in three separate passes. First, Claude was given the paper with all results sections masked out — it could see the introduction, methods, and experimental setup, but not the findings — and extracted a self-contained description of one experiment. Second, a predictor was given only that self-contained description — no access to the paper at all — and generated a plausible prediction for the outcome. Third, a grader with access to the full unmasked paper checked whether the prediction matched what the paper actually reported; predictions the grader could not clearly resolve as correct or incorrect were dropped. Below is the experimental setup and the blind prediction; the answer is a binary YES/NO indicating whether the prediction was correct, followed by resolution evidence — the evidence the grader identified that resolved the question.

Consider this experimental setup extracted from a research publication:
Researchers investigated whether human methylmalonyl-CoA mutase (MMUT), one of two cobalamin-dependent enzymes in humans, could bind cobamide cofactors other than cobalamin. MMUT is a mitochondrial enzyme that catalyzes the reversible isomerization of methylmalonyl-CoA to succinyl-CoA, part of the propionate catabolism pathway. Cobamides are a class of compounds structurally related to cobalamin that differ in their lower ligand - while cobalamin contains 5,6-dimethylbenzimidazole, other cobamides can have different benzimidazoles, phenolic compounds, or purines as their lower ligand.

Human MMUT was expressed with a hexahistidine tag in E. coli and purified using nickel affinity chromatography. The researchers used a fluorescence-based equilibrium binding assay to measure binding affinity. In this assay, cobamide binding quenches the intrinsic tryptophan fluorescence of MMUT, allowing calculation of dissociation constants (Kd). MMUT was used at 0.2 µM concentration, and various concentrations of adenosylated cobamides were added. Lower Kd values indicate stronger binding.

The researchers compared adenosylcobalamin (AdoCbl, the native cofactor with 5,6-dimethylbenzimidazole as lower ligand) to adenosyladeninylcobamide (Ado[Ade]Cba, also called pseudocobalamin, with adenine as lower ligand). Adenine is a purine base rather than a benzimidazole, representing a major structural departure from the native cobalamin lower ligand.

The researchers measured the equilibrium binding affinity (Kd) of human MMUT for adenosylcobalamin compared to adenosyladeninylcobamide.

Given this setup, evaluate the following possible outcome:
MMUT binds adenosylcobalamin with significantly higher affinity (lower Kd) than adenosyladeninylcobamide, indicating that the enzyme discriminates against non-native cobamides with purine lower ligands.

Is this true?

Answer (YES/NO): YES